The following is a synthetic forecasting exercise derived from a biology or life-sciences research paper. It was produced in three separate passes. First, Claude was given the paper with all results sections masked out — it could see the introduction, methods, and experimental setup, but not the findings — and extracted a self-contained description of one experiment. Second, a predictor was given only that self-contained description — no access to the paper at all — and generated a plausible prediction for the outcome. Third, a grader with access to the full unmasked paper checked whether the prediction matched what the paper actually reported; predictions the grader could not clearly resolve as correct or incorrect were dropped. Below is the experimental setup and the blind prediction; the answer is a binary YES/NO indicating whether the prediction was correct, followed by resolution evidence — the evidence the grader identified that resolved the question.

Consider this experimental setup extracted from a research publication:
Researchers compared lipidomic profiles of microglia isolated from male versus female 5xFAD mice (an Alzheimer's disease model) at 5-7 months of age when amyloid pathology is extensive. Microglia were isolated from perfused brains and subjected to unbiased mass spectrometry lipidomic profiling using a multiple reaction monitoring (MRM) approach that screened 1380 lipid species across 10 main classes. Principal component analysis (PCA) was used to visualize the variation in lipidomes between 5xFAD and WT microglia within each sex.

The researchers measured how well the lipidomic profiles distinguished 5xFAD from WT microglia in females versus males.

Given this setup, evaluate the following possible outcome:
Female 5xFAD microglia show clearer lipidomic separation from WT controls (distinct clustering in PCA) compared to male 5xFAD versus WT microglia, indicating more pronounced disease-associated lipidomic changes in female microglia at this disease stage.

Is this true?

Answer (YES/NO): YES